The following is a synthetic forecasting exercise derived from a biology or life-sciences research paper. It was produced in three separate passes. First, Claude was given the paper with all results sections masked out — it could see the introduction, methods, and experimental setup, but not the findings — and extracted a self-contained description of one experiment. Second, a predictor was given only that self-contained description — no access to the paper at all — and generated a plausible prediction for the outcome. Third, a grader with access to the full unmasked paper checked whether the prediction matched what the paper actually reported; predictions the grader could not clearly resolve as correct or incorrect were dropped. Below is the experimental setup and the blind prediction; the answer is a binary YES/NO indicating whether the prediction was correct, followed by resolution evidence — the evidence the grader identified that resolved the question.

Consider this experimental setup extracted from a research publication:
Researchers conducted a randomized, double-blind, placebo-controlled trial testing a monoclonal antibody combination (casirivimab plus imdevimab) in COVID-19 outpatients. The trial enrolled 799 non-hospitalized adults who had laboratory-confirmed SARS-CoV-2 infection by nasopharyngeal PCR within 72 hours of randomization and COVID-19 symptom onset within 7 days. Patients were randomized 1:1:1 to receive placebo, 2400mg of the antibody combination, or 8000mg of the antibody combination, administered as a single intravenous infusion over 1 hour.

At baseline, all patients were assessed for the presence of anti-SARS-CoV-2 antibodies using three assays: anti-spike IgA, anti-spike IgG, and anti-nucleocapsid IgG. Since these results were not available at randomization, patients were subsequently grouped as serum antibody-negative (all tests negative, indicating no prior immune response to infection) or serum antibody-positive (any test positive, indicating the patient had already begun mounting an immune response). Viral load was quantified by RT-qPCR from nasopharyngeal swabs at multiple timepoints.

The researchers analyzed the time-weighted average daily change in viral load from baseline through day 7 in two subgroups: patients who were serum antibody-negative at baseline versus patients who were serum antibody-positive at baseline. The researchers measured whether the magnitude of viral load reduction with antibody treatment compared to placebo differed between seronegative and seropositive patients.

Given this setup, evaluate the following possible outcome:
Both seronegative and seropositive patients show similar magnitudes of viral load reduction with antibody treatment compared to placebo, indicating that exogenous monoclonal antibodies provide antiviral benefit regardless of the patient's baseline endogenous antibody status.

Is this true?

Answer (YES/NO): NO